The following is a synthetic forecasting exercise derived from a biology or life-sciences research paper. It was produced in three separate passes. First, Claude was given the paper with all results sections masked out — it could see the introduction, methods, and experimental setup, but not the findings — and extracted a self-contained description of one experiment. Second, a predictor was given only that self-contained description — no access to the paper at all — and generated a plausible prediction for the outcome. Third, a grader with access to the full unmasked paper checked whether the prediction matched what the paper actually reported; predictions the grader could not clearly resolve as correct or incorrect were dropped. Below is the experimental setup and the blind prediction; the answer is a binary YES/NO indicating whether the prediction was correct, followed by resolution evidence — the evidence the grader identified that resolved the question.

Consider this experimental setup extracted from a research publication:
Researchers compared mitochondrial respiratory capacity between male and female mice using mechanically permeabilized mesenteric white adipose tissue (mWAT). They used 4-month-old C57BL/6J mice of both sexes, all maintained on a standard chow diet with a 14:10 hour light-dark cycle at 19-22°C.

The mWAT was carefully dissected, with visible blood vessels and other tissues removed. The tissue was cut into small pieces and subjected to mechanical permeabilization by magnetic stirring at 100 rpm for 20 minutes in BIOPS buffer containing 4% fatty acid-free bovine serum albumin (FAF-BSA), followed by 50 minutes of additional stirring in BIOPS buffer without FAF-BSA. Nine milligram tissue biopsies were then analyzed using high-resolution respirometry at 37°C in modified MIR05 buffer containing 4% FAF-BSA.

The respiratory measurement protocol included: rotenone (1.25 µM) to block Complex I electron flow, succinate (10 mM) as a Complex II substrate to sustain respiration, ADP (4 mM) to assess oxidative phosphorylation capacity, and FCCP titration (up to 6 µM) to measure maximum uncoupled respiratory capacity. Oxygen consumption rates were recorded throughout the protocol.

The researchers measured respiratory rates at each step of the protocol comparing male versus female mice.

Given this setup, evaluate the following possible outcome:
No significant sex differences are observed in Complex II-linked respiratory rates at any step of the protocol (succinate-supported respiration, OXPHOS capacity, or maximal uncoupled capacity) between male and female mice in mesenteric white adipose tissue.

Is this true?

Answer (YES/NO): NO